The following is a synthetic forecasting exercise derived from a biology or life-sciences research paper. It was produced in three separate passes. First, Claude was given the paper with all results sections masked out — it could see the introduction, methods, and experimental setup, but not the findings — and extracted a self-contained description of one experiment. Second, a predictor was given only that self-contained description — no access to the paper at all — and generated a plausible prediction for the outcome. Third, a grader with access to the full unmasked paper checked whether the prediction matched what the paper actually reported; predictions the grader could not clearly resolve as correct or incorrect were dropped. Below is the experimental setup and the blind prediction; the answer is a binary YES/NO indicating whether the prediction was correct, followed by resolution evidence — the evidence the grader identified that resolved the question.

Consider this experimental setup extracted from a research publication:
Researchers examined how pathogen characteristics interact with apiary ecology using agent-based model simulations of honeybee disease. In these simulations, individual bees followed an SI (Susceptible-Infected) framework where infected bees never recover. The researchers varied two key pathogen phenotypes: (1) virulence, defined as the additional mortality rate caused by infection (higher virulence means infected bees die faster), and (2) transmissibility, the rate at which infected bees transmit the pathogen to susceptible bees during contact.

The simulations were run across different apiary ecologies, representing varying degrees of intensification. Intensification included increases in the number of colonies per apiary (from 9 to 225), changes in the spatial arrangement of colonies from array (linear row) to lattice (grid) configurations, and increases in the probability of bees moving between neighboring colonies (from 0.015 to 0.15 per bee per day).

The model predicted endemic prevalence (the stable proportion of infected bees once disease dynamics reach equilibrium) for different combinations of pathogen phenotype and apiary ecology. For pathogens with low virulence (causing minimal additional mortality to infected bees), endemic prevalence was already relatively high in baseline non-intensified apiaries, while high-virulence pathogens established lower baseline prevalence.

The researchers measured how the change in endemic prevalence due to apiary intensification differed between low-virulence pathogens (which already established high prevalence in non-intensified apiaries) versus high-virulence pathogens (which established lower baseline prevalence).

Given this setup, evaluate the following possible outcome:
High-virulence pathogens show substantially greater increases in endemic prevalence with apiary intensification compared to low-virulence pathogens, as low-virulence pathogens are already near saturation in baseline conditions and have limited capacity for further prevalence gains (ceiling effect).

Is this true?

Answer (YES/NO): YES